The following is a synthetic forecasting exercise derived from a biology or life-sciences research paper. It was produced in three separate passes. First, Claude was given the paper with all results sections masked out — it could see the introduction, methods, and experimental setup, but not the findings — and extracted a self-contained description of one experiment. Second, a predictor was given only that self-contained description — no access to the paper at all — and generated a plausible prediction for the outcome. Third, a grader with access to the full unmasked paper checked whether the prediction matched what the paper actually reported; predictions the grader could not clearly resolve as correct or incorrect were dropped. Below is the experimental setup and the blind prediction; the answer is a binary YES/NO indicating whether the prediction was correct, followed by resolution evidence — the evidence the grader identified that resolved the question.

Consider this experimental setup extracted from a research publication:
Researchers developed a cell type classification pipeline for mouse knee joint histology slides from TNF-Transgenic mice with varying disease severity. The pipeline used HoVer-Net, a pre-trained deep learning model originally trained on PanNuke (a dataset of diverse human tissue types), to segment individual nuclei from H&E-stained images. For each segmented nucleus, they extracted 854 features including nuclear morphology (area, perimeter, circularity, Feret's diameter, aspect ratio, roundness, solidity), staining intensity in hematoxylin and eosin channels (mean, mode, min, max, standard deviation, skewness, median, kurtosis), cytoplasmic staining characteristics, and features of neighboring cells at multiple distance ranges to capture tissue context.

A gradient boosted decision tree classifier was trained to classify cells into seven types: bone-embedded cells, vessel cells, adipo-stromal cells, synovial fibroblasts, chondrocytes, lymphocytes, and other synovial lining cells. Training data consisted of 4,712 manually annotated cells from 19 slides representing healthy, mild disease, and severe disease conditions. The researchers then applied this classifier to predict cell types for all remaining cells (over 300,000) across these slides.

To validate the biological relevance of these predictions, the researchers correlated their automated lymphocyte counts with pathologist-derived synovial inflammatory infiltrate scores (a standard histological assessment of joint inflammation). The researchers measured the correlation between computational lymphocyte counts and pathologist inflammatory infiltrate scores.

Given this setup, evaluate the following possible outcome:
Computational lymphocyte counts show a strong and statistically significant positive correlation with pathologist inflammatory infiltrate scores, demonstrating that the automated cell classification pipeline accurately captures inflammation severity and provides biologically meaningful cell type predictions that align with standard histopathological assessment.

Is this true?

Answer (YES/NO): YES